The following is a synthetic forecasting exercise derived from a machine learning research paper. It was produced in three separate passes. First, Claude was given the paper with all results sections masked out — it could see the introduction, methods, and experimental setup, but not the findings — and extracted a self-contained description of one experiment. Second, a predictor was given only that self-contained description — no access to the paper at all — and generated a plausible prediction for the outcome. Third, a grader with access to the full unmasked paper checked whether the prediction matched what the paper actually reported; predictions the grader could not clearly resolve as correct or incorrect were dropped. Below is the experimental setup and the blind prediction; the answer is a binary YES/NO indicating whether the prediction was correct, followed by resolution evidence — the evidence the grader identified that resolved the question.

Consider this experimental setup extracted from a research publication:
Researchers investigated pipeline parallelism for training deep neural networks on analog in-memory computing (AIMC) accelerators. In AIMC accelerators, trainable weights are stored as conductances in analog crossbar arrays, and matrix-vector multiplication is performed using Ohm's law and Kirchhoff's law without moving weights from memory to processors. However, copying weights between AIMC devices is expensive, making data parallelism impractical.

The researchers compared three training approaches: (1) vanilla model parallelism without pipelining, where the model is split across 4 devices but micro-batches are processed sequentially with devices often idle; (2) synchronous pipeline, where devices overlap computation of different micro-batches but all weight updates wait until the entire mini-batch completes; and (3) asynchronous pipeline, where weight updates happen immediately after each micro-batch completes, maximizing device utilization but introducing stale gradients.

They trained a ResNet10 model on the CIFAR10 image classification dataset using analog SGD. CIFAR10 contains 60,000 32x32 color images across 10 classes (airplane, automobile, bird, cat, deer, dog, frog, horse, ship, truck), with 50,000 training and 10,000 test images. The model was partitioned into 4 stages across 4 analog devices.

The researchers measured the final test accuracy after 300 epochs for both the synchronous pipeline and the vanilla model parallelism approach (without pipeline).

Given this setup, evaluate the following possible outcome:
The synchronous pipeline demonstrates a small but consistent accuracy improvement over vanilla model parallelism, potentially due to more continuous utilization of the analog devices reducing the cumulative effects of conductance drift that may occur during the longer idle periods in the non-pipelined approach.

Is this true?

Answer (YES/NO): NO